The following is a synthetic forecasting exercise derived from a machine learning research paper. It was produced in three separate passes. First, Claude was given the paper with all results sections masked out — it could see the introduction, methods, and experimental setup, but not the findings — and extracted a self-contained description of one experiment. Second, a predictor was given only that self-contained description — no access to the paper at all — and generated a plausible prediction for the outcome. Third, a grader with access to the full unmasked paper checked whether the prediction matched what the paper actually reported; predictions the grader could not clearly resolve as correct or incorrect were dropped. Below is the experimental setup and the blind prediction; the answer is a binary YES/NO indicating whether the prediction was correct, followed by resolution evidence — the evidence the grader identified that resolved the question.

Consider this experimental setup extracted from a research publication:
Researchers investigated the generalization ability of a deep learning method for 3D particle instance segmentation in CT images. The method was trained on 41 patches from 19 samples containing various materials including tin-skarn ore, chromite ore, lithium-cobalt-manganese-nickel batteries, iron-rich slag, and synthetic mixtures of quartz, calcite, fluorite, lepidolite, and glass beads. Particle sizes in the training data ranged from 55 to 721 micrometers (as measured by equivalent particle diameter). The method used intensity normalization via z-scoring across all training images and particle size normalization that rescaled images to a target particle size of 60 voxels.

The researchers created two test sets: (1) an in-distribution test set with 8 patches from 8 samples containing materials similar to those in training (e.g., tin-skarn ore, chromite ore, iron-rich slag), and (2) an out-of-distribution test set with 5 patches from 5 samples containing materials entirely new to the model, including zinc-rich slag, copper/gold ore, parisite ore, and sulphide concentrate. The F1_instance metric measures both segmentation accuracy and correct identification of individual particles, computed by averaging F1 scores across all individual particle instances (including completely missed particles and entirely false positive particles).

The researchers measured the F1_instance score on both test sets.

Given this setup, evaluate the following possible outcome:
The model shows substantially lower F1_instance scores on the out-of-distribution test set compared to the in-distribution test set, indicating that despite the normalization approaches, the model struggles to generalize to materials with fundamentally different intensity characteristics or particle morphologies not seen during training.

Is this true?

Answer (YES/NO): NO